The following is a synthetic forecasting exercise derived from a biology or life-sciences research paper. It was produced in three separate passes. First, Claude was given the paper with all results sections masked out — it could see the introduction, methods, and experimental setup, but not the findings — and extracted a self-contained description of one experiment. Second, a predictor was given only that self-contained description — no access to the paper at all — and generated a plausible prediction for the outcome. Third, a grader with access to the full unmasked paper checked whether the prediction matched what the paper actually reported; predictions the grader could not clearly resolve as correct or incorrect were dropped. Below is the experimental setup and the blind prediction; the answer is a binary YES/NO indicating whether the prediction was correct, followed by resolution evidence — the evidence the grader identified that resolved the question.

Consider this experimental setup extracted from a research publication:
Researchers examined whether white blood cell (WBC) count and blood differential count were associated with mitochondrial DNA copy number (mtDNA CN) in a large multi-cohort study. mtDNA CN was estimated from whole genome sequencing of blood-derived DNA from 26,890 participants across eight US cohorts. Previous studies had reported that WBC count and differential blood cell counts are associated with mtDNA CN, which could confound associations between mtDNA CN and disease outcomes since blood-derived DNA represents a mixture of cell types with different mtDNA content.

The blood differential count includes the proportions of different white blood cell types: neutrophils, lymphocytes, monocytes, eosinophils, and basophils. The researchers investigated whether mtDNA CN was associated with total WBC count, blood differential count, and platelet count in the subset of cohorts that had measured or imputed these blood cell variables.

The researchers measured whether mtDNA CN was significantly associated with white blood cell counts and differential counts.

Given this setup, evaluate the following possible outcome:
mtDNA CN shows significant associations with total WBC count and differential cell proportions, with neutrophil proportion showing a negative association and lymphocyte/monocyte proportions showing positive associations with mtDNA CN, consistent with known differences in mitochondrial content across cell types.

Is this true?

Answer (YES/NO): NO